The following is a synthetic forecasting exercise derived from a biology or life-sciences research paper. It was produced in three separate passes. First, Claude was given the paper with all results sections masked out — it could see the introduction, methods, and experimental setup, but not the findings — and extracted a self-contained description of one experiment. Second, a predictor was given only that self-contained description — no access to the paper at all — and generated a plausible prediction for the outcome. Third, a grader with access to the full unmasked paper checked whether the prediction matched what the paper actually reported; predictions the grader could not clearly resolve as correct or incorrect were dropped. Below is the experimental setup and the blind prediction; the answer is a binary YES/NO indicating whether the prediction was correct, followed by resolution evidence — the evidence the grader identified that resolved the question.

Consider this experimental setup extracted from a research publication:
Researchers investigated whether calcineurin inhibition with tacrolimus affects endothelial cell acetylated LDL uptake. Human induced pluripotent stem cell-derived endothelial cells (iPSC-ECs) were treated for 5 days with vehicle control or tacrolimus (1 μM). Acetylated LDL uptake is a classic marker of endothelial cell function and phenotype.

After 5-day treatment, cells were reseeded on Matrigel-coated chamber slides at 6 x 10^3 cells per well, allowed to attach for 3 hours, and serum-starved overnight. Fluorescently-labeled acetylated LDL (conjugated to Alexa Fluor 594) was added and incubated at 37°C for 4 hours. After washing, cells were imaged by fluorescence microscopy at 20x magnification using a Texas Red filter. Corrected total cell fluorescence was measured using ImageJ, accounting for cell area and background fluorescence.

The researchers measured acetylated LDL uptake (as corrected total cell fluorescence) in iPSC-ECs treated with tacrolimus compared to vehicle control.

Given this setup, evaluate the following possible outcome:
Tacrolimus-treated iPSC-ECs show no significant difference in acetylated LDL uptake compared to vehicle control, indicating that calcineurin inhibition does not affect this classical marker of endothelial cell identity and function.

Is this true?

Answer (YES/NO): YES